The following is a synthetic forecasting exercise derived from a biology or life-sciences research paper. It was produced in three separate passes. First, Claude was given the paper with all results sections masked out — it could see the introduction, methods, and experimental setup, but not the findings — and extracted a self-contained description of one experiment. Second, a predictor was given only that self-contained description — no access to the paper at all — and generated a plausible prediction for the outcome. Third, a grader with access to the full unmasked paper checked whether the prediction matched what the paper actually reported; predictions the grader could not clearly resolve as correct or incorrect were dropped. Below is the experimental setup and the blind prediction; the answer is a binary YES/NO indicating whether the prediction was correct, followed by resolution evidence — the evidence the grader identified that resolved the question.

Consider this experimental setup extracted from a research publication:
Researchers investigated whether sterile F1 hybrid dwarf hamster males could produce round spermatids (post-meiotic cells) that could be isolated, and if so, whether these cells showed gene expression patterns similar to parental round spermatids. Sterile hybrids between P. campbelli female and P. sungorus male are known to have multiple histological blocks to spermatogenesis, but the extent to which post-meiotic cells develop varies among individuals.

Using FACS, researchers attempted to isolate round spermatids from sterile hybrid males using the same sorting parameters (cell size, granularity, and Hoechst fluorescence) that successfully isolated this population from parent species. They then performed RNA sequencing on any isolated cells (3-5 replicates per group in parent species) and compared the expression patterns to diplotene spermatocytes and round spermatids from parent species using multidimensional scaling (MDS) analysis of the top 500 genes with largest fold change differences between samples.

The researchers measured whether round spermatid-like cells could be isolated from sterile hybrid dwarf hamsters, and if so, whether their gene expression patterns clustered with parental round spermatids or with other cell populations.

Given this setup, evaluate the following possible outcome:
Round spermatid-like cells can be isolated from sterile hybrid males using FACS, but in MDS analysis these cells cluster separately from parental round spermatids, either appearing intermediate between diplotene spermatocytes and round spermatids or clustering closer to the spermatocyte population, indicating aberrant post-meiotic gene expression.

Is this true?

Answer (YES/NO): NO